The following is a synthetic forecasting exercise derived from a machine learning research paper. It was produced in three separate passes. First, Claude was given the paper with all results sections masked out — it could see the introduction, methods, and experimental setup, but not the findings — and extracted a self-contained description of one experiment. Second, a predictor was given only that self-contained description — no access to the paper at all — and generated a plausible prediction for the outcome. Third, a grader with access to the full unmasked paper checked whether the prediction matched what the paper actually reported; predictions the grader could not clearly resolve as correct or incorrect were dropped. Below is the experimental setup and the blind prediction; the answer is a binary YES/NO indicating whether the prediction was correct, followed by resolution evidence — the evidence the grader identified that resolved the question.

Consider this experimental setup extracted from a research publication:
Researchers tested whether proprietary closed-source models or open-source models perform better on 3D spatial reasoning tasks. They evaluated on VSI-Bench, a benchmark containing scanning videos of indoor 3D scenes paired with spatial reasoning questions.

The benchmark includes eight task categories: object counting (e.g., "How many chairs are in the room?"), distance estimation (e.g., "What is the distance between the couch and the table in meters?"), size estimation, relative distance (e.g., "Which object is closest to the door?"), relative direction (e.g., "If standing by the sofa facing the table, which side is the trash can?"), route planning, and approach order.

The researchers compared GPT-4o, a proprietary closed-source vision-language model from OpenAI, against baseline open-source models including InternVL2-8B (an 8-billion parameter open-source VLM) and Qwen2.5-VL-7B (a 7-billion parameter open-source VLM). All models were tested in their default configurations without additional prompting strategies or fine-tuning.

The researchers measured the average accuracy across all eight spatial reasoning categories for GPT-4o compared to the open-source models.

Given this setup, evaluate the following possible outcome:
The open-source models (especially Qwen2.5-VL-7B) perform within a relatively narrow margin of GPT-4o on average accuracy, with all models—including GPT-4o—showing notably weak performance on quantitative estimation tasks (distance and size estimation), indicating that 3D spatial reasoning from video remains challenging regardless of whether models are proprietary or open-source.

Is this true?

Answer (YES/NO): NO